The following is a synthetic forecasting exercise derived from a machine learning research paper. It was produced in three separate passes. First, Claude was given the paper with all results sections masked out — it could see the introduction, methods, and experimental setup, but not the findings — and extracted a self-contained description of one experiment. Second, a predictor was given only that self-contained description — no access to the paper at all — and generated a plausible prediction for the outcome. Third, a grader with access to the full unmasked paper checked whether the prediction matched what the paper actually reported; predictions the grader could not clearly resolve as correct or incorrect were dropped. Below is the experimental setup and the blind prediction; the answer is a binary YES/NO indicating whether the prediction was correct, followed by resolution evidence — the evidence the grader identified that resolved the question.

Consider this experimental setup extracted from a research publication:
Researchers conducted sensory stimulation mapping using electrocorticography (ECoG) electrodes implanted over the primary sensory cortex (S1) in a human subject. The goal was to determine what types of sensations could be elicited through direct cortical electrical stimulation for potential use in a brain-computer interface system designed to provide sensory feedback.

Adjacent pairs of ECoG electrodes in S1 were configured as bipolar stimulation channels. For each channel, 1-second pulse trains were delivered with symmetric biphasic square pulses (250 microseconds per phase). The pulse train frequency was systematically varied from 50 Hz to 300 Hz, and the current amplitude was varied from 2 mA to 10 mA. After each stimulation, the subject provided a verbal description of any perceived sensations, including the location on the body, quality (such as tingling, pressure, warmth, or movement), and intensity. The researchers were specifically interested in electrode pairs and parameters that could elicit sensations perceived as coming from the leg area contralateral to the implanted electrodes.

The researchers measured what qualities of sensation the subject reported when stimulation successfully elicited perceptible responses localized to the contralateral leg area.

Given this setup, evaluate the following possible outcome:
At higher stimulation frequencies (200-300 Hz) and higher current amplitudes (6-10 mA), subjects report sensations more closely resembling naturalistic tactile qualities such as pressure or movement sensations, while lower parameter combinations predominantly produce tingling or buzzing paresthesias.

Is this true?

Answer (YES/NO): NO